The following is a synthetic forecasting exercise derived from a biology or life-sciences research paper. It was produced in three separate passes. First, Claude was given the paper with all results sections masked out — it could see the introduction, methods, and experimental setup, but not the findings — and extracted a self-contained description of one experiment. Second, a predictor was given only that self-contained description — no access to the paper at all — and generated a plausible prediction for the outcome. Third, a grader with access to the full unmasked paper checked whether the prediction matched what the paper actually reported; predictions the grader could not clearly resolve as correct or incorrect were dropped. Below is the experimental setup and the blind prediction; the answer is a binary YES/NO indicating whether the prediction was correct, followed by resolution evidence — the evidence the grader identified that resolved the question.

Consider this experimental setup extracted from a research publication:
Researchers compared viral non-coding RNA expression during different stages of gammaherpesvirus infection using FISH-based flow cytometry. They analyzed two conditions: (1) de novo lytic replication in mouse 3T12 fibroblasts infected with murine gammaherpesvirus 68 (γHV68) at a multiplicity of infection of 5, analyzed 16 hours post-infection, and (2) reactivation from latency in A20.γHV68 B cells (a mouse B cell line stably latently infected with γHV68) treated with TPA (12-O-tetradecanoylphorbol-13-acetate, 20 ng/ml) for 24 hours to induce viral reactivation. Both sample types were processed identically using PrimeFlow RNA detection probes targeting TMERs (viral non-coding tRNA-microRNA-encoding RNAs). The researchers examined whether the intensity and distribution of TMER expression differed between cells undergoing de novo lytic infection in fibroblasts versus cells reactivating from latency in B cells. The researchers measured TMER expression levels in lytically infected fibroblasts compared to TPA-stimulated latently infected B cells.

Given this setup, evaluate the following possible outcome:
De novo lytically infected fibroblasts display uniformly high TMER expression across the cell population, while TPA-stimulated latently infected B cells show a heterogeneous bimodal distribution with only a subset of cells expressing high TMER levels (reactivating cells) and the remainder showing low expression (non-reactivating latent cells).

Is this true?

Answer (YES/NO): NO